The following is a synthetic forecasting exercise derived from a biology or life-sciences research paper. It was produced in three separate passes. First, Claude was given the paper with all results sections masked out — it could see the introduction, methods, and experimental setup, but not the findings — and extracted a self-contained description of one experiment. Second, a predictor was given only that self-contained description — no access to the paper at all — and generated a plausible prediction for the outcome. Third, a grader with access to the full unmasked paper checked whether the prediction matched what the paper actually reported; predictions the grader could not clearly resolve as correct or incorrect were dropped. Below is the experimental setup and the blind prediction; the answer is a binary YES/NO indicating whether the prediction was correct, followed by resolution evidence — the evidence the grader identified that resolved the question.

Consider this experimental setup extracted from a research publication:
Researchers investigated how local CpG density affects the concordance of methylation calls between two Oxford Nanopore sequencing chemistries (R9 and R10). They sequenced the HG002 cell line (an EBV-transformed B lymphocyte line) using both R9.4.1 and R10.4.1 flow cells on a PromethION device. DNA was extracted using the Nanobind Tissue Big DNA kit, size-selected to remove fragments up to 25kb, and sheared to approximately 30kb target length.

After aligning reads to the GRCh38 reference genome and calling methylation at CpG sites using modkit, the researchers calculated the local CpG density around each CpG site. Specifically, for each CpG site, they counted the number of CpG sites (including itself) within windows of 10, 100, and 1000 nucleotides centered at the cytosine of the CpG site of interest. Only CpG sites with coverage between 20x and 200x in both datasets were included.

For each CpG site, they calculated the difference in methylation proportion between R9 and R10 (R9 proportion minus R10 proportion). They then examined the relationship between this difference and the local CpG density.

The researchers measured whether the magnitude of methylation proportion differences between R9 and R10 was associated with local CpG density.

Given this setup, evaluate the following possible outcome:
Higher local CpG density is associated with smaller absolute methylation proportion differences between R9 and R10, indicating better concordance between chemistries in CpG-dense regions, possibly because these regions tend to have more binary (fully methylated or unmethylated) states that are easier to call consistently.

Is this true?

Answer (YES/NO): NO